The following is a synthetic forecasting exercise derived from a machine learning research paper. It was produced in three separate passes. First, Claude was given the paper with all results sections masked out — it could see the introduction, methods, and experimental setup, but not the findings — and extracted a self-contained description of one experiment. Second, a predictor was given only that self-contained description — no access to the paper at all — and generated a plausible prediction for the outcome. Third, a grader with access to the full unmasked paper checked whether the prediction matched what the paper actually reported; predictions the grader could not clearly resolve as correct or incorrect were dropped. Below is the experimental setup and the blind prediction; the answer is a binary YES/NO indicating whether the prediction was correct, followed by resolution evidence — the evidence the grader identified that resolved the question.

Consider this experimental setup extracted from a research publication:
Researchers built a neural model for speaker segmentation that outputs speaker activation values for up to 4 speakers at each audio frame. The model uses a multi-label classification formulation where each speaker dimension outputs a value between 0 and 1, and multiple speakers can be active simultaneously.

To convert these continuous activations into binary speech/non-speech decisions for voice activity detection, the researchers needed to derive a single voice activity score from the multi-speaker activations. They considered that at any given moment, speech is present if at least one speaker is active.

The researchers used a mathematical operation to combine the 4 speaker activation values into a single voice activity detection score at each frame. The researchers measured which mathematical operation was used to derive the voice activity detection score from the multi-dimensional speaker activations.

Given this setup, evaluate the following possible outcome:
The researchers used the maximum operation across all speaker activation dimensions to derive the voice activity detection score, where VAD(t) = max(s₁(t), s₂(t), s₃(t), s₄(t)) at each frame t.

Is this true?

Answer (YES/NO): YES